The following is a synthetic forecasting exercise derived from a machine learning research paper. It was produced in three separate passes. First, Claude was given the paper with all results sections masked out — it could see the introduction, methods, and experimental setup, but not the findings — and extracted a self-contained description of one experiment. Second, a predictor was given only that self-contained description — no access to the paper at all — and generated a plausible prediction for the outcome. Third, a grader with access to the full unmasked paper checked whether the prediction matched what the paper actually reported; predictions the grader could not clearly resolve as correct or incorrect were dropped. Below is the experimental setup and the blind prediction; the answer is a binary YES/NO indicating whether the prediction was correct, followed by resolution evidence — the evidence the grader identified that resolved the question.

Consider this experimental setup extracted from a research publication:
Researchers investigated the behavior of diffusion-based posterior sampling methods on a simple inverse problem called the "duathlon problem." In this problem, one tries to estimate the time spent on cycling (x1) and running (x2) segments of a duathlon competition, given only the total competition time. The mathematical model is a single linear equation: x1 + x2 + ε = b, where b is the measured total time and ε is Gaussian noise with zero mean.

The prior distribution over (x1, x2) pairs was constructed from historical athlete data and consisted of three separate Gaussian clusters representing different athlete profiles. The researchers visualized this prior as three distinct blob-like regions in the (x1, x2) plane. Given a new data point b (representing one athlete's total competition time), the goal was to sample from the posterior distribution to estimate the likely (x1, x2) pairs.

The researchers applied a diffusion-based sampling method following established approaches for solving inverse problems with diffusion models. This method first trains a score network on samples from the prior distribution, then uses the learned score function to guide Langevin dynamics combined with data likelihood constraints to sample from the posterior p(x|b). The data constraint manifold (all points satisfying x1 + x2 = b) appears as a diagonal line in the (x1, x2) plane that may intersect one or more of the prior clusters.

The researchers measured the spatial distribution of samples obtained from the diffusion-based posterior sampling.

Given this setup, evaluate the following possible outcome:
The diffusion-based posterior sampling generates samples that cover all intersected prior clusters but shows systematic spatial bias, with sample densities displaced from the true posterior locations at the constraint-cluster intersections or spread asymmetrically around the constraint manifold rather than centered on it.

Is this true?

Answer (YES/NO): NO